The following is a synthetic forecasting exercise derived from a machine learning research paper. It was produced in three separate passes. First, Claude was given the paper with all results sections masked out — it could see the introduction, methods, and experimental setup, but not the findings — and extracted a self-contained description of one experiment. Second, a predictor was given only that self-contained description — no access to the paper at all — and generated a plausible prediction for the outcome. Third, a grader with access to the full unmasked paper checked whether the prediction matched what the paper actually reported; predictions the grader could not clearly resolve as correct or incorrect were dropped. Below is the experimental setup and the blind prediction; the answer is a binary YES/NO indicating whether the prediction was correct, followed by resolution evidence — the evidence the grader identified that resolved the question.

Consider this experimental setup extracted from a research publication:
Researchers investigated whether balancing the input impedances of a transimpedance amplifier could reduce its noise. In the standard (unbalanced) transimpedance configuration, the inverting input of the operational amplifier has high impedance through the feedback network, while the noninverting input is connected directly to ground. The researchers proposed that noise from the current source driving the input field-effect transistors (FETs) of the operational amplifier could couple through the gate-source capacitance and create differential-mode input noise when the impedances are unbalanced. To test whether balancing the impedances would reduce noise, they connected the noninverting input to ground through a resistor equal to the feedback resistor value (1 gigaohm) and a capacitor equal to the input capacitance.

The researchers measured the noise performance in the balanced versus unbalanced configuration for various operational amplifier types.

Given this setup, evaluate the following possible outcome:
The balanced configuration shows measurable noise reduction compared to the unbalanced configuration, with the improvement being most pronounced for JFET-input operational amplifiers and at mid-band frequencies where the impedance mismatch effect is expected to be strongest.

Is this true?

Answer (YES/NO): NO